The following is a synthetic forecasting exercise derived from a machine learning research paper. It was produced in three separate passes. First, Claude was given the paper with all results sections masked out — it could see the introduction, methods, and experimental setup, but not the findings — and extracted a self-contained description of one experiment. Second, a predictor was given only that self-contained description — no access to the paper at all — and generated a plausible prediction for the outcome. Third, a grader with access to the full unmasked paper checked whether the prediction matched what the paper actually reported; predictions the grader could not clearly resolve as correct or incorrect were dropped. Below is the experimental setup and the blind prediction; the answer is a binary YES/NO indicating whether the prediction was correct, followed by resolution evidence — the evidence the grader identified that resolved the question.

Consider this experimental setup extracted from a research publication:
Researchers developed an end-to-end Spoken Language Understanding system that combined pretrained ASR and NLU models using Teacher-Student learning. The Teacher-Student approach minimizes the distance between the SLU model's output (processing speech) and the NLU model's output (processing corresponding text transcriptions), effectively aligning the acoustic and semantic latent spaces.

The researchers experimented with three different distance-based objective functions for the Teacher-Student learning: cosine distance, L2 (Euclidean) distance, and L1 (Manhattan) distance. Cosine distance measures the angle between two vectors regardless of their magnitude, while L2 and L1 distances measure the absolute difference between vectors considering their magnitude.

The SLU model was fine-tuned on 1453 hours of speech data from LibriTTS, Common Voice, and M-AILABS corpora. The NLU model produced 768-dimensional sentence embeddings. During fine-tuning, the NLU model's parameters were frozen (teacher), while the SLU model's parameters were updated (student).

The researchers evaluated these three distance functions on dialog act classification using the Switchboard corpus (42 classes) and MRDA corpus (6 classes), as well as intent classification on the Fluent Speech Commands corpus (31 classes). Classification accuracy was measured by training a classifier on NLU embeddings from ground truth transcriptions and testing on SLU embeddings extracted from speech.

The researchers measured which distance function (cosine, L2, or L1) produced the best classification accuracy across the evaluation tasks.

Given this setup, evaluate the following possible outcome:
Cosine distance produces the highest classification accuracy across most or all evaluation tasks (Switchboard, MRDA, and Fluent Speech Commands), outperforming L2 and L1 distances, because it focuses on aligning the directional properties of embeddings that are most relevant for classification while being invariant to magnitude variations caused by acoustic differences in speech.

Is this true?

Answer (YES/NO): NO